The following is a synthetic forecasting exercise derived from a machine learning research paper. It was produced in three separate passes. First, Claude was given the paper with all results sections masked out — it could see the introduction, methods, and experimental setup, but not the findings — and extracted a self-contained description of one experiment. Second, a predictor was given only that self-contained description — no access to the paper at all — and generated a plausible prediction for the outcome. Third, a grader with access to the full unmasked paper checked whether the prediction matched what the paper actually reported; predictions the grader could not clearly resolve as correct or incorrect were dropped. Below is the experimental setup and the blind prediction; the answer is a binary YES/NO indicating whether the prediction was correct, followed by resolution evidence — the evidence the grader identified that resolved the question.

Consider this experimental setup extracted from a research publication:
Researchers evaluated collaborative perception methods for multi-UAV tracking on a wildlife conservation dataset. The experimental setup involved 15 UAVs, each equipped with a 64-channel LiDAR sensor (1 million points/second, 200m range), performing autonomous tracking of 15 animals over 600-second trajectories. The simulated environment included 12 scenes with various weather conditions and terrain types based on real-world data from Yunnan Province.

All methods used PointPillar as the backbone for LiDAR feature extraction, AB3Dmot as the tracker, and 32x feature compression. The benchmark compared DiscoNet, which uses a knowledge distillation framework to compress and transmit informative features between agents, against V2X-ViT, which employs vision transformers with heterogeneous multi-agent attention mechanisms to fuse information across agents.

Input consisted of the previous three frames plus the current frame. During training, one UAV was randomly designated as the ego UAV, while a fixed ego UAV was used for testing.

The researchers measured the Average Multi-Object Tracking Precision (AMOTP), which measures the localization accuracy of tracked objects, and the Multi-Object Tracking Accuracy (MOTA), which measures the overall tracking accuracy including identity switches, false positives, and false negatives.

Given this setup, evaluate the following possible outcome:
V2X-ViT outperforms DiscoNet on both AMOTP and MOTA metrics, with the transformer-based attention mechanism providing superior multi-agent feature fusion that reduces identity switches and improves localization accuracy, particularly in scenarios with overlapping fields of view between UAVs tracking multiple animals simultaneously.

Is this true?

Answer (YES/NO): YES